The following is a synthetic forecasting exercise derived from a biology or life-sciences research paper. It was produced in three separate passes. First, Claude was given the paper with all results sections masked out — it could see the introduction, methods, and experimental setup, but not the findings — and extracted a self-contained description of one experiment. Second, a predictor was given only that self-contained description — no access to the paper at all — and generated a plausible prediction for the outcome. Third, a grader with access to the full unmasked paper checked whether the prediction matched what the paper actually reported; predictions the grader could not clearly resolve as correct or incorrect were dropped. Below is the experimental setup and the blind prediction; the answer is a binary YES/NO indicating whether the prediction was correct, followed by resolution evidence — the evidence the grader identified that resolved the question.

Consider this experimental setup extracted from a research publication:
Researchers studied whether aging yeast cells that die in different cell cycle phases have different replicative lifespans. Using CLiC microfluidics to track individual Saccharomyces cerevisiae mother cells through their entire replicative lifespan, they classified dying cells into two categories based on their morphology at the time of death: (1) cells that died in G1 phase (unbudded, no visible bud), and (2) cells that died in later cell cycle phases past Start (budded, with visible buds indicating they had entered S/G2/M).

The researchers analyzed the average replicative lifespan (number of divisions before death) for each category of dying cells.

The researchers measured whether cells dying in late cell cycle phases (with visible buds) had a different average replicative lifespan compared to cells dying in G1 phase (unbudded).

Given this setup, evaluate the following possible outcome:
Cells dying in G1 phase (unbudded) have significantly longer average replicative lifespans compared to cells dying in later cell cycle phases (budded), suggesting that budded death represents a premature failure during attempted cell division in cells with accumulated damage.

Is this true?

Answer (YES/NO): NO